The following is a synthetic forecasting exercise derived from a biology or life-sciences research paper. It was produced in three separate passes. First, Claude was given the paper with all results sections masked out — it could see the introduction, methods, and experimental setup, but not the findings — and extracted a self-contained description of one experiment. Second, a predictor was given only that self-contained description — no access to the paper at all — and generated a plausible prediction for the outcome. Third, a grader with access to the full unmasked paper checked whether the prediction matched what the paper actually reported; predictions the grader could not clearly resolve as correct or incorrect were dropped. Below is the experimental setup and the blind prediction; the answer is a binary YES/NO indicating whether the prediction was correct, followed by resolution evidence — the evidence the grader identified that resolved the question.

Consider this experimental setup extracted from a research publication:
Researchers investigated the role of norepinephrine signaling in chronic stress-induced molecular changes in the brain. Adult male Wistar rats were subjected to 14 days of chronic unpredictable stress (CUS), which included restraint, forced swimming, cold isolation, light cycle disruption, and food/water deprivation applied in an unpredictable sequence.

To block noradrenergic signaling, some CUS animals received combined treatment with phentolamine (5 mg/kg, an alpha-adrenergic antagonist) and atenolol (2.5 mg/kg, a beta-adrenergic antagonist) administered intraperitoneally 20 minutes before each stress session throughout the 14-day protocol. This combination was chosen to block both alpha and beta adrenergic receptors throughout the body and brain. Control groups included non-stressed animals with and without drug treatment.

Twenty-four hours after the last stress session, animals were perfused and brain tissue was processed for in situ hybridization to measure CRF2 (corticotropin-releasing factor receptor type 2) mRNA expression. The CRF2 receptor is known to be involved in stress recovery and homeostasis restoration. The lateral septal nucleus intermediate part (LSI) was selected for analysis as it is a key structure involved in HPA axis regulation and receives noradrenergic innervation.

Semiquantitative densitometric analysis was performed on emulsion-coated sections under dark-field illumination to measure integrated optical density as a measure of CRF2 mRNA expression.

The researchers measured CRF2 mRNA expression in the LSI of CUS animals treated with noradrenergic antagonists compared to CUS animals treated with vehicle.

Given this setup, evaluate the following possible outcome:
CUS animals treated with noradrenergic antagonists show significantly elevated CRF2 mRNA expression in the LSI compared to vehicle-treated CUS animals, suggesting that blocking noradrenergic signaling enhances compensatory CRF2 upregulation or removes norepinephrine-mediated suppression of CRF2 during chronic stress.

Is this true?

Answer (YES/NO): NO